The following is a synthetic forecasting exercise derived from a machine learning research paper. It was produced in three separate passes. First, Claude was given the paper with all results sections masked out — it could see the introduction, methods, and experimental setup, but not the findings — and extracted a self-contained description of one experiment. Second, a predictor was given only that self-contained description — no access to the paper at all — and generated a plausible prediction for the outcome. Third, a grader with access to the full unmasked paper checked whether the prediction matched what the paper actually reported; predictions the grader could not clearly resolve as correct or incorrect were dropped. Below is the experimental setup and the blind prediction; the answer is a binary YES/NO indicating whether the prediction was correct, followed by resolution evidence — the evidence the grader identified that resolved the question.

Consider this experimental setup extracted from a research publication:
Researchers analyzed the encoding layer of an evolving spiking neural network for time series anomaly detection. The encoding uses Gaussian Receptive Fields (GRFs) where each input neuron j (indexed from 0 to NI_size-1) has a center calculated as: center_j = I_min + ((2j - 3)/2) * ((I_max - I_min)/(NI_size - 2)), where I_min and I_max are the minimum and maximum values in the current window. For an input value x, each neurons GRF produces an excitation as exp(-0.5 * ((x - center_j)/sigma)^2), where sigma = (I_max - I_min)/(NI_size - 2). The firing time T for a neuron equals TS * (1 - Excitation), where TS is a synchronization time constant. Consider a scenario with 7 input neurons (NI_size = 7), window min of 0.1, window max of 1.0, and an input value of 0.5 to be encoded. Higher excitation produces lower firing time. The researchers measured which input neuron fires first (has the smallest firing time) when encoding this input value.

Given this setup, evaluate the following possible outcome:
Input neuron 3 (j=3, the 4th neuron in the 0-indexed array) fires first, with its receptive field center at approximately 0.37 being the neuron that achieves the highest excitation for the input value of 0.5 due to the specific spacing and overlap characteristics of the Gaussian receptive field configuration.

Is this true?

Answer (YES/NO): NO